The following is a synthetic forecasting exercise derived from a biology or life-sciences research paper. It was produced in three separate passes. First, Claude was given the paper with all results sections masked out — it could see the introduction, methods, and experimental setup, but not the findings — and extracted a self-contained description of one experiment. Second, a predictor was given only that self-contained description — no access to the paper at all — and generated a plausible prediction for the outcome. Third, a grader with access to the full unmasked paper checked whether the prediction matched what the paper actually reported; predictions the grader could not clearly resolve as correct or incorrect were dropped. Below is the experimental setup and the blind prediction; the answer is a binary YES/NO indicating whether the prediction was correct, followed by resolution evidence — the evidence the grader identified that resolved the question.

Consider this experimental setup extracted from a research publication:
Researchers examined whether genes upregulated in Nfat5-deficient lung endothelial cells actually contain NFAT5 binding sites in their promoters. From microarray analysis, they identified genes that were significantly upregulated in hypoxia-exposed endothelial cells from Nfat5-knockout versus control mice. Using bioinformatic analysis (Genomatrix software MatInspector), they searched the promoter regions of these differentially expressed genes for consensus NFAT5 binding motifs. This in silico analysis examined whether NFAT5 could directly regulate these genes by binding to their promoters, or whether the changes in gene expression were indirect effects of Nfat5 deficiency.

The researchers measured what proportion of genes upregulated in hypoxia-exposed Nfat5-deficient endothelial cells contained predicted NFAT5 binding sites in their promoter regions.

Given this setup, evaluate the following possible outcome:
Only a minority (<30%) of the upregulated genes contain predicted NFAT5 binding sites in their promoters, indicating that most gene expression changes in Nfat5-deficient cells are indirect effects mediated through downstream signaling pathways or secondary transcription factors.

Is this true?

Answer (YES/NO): YES